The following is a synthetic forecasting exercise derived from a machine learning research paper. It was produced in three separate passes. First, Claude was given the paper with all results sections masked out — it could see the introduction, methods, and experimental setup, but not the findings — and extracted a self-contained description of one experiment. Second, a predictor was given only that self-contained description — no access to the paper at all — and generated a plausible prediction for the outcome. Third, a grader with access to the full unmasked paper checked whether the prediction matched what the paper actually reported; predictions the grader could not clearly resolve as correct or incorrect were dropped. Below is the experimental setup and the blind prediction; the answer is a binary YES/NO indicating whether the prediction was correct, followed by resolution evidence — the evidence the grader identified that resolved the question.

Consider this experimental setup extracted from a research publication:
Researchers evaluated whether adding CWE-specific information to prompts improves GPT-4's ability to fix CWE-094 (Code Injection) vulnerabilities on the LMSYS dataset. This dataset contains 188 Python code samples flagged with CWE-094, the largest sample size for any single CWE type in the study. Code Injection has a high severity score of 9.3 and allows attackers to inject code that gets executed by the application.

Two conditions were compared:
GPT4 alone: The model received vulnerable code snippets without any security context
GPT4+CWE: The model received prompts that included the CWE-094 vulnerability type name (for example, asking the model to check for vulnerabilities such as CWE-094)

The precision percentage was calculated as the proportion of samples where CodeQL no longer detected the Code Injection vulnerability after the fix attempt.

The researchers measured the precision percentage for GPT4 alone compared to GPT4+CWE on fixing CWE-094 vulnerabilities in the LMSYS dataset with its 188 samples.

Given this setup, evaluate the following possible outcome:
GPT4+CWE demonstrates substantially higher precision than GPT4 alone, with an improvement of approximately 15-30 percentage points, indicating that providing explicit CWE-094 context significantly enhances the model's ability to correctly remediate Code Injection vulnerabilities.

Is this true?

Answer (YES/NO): NO